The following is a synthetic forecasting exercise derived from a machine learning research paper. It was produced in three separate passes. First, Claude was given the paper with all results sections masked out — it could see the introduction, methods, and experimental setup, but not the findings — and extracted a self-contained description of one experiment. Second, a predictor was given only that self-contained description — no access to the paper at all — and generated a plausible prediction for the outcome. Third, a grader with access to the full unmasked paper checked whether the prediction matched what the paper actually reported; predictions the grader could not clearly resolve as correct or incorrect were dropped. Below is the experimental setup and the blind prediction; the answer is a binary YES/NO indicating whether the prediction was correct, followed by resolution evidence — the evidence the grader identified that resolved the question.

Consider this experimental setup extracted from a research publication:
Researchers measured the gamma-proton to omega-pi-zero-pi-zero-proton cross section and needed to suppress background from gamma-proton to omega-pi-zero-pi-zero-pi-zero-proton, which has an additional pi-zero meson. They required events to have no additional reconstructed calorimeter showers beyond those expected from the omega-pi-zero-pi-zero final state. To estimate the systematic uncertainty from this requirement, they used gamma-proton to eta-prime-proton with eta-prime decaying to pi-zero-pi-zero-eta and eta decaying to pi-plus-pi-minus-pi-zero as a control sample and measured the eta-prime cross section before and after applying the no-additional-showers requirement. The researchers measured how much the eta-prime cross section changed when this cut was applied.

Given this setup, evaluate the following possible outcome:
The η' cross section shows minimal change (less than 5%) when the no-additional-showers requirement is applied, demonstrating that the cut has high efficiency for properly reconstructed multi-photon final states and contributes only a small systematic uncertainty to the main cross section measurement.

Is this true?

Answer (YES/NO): YES